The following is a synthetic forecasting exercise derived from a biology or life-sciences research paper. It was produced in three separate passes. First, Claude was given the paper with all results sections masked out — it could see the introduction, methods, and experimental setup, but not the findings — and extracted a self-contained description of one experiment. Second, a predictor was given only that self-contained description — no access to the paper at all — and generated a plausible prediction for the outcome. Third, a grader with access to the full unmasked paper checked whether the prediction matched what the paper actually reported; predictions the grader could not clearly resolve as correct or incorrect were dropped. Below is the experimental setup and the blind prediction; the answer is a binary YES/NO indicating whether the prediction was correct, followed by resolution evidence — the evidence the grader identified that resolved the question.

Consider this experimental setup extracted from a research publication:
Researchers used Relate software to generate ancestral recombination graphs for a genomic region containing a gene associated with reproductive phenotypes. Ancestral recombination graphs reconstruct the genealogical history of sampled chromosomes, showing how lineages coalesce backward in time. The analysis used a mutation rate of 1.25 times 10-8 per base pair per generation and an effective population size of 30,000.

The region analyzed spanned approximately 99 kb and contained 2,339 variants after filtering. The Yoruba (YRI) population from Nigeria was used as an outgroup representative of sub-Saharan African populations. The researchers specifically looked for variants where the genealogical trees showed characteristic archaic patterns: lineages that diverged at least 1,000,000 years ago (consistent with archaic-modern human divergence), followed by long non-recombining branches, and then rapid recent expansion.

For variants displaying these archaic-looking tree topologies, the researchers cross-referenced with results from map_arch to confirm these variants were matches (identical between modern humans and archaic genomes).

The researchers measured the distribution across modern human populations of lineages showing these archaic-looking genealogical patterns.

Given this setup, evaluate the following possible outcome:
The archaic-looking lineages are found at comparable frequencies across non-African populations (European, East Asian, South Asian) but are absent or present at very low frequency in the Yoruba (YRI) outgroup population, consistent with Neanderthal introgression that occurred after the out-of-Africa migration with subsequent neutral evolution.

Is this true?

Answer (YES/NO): NO